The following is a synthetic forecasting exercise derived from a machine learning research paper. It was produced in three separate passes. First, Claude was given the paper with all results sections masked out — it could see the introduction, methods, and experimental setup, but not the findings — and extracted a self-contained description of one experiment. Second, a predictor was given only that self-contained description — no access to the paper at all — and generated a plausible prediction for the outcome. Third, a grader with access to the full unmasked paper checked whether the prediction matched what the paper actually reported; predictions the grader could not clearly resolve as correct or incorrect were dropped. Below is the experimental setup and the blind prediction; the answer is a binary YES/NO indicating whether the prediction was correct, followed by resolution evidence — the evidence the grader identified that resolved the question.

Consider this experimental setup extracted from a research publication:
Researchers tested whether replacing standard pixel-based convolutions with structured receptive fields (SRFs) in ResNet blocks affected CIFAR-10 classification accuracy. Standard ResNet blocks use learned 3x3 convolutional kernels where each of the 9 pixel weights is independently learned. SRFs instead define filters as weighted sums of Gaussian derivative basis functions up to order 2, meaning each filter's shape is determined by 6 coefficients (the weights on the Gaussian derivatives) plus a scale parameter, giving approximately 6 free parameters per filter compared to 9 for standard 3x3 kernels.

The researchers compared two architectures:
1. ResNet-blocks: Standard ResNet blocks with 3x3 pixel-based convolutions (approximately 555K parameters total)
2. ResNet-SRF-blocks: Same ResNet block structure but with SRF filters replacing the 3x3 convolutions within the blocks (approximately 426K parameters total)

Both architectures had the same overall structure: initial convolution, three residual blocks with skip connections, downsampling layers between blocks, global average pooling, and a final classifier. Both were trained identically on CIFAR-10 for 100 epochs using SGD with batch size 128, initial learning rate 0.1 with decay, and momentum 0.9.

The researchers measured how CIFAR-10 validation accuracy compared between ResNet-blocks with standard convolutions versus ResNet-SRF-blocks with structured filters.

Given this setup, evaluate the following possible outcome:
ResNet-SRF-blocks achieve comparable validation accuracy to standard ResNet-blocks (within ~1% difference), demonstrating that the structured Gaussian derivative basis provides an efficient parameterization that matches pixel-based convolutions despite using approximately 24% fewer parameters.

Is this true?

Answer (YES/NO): YES